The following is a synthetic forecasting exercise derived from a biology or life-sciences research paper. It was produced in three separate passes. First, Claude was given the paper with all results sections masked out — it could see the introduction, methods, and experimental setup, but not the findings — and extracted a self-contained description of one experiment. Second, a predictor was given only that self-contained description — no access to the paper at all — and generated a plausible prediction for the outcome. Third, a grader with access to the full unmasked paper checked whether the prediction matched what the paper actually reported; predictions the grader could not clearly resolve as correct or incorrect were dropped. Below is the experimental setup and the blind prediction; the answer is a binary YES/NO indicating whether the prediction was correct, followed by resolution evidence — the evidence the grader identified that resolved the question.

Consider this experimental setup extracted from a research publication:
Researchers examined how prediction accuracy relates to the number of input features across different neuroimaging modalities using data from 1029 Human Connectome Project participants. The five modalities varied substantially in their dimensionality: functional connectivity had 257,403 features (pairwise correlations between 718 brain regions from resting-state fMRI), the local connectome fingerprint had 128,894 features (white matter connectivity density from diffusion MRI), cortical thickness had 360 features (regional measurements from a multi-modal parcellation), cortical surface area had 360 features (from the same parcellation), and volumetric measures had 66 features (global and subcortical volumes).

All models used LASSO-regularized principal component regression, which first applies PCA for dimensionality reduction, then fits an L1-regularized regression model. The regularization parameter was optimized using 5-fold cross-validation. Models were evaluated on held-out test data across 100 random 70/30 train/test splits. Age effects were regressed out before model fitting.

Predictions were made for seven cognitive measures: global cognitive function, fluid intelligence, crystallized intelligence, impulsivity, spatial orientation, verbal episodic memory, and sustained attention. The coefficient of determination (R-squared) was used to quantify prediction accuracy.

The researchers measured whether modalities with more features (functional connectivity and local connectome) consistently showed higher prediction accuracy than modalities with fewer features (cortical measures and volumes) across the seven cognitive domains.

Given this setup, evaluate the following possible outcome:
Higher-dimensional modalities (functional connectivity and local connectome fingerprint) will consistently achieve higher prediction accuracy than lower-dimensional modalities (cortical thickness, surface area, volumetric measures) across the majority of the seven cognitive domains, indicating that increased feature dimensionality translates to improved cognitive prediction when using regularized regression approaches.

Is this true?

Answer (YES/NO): NO